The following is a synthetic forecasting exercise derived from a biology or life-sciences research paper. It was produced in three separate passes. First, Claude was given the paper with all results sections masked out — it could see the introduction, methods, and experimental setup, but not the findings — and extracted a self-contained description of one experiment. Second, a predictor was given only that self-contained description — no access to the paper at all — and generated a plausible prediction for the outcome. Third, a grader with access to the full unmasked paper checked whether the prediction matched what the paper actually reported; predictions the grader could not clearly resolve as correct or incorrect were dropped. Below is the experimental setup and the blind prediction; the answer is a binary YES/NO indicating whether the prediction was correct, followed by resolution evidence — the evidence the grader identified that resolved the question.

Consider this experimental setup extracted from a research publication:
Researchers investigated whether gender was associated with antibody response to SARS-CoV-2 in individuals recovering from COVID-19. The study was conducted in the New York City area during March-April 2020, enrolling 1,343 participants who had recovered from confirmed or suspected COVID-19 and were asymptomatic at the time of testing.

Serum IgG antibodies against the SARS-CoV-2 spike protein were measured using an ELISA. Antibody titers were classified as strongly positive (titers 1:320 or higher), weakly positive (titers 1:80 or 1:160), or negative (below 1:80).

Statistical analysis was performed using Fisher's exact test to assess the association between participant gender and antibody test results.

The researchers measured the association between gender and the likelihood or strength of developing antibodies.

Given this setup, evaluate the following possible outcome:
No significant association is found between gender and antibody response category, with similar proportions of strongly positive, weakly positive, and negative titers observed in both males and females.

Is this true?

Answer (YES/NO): YES